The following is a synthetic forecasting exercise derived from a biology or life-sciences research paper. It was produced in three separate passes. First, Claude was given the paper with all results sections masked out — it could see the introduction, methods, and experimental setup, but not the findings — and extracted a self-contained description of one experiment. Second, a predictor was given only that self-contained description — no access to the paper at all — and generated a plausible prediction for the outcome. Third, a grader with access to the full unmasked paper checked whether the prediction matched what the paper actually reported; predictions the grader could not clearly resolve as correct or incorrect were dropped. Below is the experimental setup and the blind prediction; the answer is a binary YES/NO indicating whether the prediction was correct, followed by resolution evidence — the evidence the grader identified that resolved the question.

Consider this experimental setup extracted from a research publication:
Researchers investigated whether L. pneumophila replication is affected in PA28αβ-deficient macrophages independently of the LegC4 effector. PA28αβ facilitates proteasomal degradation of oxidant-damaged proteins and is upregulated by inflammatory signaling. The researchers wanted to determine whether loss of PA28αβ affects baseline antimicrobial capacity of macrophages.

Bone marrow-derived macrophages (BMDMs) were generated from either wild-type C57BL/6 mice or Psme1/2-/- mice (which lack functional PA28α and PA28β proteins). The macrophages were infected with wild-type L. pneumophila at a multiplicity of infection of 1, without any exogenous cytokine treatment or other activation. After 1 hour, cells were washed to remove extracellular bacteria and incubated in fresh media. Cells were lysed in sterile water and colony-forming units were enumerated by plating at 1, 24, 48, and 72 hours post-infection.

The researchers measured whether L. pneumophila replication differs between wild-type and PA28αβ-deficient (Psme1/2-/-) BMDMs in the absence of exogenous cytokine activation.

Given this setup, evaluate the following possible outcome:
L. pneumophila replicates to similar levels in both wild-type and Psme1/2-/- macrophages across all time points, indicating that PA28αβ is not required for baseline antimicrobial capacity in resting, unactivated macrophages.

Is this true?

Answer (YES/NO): NO